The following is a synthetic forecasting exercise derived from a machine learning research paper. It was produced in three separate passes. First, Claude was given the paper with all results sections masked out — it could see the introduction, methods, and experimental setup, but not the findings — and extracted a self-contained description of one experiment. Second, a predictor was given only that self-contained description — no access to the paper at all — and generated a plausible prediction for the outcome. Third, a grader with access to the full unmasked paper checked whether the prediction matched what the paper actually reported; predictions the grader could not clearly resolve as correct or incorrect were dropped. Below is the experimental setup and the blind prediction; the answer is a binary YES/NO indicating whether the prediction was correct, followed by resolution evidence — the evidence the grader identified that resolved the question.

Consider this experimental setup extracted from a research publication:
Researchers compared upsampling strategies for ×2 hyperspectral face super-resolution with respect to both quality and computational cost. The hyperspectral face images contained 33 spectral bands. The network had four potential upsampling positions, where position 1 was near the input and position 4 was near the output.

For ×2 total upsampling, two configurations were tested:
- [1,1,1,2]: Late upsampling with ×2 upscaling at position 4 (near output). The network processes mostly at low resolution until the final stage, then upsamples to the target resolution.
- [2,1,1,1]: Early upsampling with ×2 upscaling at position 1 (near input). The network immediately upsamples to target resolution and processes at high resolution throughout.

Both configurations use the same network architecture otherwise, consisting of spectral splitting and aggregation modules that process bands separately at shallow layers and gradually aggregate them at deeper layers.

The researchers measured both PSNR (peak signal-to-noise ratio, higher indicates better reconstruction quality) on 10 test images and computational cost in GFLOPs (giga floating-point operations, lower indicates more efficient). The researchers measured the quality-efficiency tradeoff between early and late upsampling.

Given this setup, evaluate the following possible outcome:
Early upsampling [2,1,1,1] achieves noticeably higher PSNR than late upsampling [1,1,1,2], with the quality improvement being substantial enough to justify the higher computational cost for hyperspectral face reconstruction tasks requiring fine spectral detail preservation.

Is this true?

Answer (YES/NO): NO